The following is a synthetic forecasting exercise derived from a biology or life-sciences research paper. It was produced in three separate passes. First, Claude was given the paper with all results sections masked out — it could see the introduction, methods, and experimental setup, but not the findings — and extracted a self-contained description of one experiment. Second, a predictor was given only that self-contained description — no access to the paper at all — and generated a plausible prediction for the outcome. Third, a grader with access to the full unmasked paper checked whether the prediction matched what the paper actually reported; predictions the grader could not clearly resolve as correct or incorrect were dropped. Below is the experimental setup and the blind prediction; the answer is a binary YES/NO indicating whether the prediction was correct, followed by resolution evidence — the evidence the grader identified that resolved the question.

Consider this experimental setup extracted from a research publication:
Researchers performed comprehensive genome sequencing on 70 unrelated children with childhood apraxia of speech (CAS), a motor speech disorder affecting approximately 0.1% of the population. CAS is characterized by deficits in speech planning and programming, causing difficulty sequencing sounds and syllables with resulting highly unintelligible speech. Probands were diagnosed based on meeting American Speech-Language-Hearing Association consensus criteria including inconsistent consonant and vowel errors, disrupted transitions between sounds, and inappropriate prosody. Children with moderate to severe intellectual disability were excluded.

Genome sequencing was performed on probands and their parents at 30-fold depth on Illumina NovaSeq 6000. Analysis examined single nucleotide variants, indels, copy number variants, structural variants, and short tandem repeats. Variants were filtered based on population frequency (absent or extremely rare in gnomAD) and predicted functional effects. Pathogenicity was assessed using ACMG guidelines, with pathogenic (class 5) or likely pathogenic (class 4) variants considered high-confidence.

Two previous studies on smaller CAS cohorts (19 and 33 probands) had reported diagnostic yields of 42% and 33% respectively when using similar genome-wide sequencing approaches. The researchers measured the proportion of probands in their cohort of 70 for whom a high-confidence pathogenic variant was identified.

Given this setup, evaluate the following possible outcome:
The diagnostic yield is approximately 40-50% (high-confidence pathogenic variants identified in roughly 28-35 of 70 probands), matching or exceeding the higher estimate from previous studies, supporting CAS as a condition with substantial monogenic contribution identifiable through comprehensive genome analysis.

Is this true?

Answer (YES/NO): NO